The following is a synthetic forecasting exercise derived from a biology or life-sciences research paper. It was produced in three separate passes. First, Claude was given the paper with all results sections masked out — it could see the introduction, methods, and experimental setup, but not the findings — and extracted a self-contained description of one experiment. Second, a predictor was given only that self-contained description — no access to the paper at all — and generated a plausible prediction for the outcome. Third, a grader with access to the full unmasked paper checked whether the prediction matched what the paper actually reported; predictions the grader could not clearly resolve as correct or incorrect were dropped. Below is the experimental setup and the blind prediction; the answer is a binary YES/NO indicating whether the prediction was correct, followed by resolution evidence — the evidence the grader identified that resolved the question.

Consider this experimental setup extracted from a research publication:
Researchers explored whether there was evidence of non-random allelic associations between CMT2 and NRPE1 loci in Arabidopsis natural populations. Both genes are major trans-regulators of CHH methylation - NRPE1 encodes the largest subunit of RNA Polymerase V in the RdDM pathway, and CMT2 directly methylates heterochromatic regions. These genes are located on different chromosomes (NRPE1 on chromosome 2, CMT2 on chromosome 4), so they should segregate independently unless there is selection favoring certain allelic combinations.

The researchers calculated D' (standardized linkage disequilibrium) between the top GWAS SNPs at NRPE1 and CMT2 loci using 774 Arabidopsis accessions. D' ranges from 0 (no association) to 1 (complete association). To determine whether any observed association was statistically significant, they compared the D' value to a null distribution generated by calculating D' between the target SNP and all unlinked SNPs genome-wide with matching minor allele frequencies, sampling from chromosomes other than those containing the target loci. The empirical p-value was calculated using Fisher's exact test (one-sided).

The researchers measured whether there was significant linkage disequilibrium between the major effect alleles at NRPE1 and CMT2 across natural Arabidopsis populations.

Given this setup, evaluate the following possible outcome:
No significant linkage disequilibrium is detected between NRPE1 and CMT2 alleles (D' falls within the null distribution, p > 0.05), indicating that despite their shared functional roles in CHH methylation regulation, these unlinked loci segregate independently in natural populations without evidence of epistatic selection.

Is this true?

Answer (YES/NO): NO